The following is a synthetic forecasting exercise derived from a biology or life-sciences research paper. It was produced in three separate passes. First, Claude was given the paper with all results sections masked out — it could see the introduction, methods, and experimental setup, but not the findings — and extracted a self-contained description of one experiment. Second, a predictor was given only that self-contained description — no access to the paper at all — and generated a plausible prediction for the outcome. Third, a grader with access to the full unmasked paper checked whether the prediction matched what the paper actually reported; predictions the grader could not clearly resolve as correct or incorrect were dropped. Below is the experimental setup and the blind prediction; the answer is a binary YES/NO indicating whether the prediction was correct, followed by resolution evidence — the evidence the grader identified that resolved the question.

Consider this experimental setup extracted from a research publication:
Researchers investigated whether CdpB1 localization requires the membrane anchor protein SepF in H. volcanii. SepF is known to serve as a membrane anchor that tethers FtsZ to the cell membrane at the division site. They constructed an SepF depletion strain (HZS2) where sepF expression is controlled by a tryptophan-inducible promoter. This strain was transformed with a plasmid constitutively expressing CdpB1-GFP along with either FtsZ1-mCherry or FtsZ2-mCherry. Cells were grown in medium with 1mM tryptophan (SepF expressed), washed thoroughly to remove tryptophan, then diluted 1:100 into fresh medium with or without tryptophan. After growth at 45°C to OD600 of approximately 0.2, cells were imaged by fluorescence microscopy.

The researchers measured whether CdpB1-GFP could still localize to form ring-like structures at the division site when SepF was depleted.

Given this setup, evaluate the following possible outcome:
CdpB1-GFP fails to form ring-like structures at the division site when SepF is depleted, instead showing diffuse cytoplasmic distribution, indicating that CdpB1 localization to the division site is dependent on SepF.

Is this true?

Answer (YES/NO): YES